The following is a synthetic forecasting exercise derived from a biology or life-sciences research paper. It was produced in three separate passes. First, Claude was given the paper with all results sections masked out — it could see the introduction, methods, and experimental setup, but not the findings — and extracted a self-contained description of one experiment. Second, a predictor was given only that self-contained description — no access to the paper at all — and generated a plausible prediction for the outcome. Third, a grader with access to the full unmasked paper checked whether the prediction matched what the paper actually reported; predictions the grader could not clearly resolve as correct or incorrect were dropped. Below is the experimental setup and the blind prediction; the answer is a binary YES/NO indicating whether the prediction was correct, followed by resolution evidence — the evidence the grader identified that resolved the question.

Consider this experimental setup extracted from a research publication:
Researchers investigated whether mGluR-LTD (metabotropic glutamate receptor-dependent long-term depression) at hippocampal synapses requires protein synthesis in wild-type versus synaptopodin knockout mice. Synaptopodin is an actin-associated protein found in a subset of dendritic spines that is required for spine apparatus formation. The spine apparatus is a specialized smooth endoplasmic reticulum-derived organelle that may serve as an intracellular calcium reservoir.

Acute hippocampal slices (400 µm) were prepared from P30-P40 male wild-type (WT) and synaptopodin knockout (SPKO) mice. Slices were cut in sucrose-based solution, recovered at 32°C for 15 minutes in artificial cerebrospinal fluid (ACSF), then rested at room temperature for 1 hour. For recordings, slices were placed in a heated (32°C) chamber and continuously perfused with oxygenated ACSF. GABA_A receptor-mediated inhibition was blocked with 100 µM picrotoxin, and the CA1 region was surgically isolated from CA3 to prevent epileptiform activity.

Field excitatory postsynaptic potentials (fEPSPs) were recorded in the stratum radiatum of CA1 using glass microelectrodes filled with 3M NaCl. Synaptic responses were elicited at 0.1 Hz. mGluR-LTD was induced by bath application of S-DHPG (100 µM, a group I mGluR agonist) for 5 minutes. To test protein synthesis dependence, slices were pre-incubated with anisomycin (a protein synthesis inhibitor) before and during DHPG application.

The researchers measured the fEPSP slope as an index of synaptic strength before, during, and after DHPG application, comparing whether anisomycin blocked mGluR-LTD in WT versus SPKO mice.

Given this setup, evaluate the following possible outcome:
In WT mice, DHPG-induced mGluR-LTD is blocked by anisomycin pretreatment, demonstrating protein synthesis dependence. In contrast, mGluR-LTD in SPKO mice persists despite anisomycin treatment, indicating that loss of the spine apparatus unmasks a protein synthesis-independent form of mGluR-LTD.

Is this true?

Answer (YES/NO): YES